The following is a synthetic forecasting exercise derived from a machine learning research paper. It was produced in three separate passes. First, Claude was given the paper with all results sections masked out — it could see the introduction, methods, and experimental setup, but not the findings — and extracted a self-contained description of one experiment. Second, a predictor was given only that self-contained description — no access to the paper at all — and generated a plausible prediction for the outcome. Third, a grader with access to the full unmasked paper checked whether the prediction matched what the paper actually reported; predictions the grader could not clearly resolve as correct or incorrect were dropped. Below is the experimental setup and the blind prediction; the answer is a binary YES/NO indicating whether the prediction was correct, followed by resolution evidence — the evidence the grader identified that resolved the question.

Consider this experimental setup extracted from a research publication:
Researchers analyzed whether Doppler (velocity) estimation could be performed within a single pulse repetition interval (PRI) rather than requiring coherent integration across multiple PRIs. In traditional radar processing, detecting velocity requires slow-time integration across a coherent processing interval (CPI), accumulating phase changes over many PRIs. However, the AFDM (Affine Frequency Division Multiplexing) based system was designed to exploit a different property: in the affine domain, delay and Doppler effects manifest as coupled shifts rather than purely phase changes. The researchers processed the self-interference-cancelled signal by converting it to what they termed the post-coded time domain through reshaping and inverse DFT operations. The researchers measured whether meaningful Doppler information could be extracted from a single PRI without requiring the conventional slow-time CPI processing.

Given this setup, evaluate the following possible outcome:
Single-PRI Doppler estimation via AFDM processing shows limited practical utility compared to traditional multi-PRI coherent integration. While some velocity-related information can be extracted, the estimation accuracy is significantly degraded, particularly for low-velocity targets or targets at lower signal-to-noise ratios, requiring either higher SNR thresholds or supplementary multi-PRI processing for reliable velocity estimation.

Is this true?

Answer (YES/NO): NO